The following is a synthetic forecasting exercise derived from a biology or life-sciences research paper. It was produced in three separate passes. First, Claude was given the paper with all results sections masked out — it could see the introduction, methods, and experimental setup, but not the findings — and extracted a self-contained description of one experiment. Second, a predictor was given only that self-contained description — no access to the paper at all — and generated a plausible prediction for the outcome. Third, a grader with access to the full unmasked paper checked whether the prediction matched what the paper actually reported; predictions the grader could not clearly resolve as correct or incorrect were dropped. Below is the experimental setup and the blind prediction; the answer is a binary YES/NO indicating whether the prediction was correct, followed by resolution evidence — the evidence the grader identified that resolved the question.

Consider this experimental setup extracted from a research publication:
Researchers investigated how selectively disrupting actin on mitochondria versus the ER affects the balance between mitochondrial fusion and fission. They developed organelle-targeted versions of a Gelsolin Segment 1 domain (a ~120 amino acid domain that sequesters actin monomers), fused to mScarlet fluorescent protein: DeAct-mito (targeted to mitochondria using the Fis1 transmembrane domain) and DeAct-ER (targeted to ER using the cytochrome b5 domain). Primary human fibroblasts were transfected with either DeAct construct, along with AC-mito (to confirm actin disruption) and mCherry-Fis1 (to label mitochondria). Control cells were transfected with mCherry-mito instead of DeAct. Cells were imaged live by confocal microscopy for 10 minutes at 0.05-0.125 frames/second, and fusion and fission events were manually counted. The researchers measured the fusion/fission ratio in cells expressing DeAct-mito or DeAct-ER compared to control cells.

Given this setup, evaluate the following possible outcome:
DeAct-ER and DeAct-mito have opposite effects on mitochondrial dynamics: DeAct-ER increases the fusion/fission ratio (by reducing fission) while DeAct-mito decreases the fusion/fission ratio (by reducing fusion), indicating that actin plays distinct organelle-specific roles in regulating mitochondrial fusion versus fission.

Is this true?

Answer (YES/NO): NO